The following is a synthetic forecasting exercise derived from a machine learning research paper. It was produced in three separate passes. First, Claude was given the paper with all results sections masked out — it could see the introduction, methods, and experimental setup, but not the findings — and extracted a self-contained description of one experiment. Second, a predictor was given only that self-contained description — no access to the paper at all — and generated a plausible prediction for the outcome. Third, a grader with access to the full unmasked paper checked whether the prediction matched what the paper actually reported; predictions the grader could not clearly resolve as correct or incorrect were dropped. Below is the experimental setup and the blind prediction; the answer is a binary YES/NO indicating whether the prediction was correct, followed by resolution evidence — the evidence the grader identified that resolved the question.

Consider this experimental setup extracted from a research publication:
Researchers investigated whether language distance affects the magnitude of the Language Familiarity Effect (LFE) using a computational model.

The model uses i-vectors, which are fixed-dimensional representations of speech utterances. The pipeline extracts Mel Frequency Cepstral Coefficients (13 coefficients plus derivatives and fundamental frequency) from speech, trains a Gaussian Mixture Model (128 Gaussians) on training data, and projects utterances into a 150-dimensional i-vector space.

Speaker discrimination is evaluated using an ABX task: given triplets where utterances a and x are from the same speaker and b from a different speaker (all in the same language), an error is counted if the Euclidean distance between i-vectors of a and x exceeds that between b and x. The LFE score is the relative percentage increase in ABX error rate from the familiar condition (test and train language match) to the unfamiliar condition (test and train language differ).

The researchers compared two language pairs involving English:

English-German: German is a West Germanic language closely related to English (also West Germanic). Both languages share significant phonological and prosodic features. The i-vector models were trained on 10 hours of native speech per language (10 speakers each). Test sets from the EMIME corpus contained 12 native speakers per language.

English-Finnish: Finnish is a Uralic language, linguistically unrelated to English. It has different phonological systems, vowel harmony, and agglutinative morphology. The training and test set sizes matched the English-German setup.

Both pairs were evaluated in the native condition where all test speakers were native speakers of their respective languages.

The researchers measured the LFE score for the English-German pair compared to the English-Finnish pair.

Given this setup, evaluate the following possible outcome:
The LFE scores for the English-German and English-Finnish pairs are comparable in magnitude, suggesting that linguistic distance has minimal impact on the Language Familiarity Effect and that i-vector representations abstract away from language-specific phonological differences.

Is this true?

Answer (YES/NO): NO